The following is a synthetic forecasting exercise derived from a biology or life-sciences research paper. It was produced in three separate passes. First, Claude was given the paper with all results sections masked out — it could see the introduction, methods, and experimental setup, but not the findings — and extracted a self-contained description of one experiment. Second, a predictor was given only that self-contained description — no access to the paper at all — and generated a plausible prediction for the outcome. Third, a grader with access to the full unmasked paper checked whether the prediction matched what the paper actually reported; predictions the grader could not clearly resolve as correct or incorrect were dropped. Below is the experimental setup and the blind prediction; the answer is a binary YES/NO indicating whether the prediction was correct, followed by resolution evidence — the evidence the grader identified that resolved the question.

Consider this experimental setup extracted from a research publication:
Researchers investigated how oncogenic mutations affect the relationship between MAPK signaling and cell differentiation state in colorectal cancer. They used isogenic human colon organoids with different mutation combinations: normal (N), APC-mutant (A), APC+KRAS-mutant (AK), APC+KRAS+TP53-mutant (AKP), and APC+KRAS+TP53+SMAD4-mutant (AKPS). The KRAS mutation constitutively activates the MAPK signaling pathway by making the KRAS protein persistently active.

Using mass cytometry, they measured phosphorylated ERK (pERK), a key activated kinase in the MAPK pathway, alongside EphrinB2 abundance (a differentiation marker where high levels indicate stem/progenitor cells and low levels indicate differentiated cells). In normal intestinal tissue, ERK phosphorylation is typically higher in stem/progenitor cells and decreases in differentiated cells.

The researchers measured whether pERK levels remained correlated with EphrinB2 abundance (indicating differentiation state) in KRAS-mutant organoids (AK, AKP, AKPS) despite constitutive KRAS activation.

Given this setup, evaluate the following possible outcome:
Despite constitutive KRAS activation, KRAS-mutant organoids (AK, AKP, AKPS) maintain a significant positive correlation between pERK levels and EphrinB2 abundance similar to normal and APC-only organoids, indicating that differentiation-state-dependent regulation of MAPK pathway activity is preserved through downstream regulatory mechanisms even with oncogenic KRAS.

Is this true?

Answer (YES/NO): YES